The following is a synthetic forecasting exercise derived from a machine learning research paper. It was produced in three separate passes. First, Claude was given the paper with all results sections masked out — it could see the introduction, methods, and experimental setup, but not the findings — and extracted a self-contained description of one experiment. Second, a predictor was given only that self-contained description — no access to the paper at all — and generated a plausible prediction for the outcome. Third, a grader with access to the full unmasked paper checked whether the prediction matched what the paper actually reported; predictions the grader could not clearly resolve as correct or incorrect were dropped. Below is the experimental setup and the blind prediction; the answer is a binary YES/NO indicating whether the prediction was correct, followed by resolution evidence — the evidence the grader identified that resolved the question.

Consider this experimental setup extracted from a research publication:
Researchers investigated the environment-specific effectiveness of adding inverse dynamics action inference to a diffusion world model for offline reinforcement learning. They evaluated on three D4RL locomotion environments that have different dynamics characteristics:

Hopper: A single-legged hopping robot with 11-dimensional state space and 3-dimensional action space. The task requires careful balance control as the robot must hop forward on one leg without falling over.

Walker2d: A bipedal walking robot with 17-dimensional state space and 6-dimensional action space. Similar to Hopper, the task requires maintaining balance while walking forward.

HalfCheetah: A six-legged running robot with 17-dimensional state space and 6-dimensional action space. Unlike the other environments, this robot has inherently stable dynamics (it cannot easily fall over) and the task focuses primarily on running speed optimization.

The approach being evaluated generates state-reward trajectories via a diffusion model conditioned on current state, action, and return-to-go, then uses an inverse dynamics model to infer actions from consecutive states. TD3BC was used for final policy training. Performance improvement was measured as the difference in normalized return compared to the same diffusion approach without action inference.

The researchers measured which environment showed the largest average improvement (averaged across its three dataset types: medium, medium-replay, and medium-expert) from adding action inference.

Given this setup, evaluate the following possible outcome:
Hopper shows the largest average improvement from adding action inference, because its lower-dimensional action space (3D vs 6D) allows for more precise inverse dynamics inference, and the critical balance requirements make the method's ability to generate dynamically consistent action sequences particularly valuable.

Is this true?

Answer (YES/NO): YES